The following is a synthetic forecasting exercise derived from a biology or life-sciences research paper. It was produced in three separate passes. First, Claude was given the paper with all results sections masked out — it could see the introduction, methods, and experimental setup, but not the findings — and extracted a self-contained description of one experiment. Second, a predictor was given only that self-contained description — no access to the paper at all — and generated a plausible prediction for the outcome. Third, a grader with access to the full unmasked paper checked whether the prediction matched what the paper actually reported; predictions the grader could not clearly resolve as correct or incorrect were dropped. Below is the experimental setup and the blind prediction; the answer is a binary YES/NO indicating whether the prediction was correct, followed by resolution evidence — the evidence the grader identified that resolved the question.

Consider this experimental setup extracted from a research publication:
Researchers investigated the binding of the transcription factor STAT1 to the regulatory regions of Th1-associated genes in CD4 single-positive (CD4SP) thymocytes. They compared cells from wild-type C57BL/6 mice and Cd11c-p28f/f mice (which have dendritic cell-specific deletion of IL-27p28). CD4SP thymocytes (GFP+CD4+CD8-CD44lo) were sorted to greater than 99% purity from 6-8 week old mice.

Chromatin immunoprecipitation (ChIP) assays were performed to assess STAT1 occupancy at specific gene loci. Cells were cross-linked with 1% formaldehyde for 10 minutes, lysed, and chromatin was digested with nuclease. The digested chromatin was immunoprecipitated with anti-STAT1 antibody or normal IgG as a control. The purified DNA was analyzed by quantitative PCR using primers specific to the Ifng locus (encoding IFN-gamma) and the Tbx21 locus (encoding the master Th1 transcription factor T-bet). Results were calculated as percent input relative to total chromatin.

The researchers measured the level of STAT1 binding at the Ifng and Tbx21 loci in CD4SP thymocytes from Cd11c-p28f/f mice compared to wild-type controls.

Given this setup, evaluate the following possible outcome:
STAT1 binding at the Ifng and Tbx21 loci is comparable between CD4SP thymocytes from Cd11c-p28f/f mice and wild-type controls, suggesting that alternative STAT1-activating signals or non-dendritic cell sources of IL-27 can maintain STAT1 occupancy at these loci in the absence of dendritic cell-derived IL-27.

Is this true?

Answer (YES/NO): NO